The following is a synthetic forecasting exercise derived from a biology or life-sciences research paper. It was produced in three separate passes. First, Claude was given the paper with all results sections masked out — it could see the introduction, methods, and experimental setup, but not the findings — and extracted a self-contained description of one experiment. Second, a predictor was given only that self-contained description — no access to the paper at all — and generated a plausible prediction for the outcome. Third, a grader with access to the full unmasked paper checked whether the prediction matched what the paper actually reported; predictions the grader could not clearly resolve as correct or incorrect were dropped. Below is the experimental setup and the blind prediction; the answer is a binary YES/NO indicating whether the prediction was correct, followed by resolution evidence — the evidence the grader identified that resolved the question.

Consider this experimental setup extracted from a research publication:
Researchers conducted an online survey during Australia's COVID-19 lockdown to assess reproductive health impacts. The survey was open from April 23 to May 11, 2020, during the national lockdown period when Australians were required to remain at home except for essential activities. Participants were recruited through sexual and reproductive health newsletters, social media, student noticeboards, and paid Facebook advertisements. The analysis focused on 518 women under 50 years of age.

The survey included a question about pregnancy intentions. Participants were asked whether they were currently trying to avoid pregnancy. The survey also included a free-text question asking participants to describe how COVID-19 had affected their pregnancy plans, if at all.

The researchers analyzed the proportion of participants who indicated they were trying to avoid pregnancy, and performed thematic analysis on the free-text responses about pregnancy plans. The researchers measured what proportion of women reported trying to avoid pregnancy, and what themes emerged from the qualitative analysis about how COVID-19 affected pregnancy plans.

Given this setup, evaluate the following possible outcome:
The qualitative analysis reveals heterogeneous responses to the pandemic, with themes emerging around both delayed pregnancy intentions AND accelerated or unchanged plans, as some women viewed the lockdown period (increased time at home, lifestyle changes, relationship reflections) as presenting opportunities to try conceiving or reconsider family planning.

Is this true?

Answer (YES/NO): YES